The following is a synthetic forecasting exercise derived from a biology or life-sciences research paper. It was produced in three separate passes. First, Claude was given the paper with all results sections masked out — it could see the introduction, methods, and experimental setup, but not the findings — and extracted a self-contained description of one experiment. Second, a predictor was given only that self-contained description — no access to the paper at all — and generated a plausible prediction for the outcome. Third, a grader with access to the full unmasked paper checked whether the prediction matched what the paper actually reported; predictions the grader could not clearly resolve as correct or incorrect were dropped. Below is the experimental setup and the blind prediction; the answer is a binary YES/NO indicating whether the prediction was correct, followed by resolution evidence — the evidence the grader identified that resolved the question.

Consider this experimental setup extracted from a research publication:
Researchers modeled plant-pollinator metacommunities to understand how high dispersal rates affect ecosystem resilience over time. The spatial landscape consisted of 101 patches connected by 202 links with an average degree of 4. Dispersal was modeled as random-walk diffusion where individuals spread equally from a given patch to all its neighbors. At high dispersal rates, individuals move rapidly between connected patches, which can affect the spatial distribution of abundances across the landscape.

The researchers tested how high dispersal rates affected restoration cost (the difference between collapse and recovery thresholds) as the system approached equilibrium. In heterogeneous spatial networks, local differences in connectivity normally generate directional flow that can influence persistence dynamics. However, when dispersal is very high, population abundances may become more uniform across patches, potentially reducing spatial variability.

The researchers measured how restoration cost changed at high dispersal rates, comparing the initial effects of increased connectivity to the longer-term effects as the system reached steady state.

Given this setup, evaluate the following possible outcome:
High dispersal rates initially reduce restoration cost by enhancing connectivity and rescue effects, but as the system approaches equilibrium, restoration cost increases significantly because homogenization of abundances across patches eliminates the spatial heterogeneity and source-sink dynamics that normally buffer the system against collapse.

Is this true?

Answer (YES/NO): YES